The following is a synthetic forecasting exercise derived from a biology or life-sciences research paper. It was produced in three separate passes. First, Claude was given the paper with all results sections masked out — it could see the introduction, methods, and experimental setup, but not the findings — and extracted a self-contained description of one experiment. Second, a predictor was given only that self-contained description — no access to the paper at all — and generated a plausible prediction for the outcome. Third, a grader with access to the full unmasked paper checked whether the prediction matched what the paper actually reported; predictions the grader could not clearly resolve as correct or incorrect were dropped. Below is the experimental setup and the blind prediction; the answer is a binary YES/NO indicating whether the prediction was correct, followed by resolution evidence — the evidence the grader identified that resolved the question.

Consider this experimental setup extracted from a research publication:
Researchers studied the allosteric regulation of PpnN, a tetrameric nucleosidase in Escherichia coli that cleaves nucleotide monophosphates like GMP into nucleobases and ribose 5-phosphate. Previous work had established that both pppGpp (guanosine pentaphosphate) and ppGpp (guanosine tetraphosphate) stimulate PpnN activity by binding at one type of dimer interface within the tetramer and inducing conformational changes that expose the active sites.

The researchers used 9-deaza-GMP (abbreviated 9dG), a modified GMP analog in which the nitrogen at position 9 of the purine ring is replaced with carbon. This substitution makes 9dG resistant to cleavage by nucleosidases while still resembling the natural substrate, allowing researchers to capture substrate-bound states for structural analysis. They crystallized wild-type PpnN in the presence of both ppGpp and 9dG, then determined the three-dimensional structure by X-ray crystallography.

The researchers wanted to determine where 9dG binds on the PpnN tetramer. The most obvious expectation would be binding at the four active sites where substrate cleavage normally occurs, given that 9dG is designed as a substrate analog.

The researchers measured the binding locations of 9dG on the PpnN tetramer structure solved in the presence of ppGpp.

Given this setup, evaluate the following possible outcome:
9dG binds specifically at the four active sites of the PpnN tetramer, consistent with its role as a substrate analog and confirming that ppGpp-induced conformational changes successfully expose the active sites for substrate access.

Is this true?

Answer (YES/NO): NO